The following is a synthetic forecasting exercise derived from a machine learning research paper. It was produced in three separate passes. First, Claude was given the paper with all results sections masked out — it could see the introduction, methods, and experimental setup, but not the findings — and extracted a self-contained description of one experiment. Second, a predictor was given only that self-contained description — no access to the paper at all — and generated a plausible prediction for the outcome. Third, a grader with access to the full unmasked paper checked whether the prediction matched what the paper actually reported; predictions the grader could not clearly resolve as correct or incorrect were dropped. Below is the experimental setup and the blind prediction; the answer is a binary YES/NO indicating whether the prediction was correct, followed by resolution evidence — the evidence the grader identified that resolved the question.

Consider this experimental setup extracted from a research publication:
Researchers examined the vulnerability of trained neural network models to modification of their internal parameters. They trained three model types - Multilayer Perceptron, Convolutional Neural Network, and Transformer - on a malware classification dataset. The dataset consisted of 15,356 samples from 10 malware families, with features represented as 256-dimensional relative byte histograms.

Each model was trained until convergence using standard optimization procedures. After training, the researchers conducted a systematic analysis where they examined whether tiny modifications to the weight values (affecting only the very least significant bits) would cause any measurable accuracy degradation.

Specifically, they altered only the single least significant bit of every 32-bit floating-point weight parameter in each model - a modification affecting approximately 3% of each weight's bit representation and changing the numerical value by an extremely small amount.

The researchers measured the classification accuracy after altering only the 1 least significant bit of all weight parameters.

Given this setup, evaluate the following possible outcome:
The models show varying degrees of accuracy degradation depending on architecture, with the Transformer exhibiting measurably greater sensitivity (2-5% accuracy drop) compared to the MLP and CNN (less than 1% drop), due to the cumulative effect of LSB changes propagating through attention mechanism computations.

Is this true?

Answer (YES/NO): NO